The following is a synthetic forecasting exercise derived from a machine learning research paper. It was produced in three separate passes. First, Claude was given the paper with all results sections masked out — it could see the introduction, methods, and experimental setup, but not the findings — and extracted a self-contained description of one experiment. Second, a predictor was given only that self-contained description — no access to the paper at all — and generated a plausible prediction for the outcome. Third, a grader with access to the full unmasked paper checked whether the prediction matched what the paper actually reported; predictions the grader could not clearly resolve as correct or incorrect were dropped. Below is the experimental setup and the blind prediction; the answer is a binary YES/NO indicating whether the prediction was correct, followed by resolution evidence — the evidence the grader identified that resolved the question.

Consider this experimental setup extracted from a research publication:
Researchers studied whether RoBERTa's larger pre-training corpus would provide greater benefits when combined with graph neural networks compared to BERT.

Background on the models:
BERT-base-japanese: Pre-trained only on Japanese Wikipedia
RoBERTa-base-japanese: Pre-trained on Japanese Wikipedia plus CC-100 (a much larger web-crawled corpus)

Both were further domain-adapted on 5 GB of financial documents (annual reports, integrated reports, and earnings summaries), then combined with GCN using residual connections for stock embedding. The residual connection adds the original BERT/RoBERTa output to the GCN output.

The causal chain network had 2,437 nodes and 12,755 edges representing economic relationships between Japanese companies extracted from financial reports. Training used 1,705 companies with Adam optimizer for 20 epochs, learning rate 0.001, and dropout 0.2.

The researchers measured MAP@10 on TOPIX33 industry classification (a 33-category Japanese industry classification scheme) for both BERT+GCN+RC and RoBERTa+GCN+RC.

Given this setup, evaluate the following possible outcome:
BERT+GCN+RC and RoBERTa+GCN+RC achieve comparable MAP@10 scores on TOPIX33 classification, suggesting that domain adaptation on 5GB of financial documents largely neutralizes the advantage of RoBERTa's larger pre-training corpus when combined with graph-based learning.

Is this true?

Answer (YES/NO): YES